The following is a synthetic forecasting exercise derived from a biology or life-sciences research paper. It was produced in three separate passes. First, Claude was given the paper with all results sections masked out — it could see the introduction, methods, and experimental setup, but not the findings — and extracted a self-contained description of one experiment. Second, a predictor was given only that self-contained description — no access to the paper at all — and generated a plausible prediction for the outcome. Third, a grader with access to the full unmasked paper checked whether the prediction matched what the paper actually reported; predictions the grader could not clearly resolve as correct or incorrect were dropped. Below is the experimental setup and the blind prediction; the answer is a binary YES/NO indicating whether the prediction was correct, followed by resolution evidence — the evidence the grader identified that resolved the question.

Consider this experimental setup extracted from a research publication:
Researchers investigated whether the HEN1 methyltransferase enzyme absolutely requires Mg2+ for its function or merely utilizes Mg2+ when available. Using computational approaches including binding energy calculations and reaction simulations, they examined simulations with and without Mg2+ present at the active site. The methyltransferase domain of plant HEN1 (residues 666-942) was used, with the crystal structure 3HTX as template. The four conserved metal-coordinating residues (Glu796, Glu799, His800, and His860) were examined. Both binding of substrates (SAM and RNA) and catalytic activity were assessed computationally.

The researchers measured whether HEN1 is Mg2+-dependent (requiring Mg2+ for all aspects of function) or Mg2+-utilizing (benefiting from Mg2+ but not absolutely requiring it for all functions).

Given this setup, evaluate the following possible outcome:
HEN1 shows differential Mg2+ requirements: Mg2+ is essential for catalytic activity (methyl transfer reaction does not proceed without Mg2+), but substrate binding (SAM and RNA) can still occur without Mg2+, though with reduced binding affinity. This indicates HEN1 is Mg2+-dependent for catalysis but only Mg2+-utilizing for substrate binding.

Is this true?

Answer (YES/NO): NO